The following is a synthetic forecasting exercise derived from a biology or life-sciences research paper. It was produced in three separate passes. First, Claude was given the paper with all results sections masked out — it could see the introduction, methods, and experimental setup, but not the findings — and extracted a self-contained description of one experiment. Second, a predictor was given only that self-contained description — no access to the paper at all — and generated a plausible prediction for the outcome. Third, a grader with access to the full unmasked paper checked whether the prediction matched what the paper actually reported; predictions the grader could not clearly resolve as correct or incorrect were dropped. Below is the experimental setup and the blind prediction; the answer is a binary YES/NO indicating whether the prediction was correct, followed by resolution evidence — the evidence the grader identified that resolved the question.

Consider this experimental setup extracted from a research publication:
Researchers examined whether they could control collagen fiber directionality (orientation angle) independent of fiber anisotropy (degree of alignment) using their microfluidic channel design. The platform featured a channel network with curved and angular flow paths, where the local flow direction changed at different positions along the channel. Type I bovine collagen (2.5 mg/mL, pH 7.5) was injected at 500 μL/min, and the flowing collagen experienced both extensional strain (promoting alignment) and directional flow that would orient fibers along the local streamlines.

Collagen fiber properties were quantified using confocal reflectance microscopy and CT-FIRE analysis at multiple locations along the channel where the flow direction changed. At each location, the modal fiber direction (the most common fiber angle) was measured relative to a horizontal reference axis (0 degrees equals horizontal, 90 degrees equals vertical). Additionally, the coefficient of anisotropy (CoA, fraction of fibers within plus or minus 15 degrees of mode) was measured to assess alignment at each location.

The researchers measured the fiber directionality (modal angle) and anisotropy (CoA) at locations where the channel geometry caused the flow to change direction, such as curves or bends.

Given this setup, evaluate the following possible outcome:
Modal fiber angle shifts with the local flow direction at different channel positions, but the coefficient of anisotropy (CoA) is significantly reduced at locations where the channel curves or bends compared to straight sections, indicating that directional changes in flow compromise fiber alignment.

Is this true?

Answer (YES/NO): NO